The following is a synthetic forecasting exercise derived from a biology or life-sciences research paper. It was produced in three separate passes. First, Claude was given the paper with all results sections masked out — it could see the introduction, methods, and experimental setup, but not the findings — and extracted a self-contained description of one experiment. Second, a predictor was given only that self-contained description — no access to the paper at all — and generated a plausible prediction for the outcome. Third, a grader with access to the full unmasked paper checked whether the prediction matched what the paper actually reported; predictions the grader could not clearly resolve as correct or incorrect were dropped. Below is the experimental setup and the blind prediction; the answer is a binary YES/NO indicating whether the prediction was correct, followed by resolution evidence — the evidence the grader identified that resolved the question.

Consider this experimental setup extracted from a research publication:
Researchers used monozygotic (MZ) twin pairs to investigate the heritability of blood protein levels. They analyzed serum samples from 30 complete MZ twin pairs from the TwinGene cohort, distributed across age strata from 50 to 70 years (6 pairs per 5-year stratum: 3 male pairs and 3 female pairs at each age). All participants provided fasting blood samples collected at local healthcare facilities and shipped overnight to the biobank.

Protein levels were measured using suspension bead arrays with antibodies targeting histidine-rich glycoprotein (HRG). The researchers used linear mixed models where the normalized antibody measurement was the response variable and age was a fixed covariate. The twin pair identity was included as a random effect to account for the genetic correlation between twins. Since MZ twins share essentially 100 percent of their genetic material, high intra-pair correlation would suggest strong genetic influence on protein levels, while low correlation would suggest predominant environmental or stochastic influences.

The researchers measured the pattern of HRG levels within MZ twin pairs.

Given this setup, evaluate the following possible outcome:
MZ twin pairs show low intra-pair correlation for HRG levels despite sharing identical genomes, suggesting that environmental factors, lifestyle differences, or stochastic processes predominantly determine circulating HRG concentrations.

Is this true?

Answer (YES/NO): YES